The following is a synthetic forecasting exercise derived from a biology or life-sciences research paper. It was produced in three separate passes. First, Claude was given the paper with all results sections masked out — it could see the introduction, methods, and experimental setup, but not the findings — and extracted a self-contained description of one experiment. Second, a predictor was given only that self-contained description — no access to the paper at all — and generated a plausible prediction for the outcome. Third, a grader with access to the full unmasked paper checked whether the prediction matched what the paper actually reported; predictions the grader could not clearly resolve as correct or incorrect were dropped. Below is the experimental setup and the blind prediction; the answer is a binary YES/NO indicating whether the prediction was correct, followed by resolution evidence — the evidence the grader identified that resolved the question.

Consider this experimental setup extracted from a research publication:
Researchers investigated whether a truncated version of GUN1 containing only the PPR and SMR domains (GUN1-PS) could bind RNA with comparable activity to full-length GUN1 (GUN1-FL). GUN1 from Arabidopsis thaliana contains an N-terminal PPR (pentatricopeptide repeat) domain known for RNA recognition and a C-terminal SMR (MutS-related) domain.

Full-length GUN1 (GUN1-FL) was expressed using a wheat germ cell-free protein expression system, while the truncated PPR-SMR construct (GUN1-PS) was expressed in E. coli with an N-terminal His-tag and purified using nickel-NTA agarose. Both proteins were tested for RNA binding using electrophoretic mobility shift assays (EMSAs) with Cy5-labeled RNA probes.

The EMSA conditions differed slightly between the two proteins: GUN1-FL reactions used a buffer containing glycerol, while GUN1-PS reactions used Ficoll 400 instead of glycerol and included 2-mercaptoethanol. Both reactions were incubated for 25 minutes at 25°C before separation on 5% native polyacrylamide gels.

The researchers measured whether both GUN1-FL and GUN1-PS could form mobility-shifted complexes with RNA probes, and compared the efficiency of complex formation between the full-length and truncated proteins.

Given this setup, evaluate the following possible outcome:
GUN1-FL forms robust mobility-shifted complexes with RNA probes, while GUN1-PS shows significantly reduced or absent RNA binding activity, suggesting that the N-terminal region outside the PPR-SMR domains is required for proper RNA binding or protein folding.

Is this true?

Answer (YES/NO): NO